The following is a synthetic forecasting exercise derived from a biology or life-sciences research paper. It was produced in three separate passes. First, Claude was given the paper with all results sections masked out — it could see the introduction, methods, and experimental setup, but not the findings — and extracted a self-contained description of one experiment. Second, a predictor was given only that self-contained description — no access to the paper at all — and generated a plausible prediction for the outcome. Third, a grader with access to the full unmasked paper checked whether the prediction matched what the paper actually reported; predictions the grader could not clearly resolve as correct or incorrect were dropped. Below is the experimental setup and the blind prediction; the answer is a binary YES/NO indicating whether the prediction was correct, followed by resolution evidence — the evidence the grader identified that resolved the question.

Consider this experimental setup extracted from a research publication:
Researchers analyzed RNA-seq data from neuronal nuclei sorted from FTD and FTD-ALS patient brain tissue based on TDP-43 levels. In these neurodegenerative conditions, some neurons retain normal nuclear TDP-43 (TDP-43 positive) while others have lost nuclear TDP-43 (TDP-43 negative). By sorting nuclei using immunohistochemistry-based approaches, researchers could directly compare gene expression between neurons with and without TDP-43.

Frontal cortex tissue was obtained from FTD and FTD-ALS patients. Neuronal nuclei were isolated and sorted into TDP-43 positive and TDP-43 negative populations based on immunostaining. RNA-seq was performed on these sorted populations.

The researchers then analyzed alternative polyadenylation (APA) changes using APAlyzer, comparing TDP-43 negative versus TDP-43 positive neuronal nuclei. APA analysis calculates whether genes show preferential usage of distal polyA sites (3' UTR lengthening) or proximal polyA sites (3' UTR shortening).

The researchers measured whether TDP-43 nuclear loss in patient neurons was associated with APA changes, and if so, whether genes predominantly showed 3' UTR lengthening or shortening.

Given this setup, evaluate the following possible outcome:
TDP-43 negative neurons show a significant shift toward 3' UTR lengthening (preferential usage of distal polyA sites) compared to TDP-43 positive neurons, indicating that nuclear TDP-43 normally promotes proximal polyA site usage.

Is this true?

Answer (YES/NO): YES